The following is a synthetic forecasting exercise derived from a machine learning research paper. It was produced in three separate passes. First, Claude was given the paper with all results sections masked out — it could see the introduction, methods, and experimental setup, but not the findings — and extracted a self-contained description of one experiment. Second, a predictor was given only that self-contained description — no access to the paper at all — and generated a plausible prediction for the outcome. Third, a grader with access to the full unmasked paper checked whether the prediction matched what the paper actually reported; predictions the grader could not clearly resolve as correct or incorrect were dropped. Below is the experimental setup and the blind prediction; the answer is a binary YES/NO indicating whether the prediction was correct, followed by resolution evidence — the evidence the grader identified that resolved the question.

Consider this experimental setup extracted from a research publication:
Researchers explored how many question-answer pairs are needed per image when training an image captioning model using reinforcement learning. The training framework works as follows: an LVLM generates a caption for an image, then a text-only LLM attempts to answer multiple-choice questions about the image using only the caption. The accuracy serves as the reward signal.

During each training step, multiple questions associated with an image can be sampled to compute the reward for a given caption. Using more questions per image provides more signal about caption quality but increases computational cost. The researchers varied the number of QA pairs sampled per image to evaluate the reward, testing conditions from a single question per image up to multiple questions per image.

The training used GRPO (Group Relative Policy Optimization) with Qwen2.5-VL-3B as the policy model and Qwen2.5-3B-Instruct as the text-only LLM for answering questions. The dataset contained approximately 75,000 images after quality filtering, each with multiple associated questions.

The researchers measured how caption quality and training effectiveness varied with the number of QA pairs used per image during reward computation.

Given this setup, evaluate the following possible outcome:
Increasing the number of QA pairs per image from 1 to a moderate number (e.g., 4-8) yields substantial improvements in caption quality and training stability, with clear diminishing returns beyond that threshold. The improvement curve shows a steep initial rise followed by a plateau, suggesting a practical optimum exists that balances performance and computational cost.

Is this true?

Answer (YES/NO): NO